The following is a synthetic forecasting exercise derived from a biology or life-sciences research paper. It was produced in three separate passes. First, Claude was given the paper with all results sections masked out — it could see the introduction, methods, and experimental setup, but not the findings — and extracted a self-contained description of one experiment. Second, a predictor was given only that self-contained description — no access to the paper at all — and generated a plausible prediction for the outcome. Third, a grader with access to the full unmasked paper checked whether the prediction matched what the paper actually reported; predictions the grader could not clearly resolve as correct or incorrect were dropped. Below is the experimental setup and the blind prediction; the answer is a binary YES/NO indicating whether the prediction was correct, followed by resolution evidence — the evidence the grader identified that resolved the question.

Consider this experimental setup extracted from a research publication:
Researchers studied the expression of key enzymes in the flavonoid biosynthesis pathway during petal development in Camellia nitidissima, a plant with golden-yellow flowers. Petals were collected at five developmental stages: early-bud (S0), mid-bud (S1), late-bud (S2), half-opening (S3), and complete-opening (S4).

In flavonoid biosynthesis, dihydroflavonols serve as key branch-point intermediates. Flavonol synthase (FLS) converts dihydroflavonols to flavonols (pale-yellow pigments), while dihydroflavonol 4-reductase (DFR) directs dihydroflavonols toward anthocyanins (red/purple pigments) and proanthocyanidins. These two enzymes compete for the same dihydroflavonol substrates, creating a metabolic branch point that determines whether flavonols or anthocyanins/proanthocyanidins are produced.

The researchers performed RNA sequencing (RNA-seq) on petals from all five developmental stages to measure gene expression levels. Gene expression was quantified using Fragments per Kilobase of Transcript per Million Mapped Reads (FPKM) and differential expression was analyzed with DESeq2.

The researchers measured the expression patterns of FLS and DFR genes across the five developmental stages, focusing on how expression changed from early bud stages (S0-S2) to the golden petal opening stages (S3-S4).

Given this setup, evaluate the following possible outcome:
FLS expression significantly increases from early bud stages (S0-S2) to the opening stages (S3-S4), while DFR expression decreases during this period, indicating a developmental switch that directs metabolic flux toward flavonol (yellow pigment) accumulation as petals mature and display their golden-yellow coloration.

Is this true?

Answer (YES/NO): YES